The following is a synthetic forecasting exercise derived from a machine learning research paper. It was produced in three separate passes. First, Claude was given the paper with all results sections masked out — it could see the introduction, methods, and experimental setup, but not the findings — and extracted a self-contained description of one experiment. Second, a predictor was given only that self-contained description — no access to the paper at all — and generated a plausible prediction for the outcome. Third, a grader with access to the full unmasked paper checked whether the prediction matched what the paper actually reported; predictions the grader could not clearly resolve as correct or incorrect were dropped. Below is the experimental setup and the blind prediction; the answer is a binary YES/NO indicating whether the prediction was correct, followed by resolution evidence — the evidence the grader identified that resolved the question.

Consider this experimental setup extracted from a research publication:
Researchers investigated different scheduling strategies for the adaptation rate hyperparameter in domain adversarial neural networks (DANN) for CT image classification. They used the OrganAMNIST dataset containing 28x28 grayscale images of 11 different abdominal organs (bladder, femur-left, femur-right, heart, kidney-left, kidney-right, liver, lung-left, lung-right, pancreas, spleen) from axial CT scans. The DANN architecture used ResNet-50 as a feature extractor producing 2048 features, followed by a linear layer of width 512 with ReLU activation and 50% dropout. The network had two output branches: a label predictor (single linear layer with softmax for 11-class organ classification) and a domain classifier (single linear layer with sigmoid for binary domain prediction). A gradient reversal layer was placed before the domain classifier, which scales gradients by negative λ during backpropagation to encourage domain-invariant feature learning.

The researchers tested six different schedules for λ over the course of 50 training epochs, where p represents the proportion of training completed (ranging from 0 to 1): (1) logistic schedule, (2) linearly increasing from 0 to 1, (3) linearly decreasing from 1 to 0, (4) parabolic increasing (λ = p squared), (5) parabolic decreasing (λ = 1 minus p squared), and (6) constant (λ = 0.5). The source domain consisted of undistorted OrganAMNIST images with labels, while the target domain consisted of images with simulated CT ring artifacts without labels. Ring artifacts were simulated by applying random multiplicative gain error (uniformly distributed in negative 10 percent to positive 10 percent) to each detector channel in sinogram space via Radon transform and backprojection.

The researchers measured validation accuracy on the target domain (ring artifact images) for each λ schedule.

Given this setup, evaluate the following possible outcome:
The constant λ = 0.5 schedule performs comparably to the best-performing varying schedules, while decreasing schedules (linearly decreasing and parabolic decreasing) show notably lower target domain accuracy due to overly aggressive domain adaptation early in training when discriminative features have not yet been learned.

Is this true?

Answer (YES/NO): NO